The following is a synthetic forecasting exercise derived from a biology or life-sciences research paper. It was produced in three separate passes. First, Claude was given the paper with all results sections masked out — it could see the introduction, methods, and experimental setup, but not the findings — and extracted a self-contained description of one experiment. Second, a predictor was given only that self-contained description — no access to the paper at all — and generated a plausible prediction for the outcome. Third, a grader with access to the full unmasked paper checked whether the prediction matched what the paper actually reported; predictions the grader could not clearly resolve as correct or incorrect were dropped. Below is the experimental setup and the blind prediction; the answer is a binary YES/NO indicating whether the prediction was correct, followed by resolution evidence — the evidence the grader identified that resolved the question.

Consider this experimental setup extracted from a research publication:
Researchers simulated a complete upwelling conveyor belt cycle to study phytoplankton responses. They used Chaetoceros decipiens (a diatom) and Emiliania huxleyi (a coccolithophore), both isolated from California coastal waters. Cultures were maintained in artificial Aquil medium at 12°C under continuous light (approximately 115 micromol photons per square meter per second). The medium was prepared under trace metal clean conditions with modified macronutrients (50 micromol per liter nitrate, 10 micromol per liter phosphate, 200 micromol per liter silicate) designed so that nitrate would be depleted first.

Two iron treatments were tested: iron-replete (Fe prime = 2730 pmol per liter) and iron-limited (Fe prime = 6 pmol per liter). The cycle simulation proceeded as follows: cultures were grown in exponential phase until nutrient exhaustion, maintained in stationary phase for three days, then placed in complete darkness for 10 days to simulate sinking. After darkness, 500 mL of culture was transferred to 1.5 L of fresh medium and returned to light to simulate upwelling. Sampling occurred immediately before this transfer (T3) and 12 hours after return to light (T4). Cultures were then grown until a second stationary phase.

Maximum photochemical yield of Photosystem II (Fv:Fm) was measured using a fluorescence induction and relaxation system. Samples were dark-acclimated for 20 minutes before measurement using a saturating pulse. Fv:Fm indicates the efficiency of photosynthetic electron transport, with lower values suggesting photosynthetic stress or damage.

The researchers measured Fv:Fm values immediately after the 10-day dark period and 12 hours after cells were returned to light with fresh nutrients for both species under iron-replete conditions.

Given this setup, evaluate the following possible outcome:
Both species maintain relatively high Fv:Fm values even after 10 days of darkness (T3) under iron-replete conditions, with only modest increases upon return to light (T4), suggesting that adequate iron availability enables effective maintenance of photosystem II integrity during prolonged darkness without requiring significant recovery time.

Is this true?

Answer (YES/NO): NO